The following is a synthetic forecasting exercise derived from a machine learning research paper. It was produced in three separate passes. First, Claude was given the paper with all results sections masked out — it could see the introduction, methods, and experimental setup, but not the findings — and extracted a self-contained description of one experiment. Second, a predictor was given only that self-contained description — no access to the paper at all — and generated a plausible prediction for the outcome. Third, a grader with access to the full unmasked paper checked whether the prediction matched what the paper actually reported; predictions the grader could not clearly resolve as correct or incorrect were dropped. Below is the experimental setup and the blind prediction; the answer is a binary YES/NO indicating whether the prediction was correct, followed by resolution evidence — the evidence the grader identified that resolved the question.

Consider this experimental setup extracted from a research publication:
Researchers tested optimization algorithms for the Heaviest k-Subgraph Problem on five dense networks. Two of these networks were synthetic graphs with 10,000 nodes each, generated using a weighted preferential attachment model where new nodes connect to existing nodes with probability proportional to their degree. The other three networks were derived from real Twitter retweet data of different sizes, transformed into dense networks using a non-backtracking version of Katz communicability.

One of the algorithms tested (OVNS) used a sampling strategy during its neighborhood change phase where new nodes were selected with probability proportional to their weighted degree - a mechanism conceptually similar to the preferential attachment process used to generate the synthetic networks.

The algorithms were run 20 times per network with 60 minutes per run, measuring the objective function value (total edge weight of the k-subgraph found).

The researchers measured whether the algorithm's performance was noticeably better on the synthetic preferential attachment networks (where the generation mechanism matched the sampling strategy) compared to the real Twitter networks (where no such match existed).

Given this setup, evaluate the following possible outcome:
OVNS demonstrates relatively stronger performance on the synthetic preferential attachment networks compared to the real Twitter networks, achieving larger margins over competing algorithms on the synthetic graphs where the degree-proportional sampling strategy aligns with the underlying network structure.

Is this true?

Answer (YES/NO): NO